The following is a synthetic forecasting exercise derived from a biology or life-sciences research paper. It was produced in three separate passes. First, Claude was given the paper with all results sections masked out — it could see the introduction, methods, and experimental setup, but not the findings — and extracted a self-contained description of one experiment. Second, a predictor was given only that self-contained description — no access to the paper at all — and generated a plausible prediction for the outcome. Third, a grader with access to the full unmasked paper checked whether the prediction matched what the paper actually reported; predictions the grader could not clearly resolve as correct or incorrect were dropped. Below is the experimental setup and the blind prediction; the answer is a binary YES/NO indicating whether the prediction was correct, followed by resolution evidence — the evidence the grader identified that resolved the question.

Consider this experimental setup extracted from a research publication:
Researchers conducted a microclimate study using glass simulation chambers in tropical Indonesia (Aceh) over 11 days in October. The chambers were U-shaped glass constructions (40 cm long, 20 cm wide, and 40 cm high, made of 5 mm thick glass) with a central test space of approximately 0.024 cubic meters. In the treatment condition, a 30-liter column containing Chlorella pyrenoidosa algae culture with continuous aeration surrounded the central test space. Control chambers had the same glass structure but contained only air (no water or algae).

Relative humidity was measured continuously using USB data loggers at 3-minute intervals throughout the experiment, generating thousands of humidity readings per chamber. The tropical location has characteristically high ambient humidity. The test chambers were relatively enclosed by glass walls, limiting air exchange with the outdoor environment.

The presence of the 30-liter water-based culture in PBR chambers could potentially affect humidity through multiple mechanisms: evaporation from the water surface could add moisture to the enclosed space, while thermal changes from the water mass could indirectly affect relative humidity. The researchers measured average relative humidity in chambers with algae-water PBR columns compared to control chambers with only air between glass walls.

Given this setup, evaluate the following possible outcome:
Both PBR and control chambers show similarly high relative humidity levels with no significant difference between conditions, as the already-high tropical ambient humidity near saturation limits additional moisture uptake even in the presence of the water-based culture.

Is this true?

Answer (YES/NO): NO